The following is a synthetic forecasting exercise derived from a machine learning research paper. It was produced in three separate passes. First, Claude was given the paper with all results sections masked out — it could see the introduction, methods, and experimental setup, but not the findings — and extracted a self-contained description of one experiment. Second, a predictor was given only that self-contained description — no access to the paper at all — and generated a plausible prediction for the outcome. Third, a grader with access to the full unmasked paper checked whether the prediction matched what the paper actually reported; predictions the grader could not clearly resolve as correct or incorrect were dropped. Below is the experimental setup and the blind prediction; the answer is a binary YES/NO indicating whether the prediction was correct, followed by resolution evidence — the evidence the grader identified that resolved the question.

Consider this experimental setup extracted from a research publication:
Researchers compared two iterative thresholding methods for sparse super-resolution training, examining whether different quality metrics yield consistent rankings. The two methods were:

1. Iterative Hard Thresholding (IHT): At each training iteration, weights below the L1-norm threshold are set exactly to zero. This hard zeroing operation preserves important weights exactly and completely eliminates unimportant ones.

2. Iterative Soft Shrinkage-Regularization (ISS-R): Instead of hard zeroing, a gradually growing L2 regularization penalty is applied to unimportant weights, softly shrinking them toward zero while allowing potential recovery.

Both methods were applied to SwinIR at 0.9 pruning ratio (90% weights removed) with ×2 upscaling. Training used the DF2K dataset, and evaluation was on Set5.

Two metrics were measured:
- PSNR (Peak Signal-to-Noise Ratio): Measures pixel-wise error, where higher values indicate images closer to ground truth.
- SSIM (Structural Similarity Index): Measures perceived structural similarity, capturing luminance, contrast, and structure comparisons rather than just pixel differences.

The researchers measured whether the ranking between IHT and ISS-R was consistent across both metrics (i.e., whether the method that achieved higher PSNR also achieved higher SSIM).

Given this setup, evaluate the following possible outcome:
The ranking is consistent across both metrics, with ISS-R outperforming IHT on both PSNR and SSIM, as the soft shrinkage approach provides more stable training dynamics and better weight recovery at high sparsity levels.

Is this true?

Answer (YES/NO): NO